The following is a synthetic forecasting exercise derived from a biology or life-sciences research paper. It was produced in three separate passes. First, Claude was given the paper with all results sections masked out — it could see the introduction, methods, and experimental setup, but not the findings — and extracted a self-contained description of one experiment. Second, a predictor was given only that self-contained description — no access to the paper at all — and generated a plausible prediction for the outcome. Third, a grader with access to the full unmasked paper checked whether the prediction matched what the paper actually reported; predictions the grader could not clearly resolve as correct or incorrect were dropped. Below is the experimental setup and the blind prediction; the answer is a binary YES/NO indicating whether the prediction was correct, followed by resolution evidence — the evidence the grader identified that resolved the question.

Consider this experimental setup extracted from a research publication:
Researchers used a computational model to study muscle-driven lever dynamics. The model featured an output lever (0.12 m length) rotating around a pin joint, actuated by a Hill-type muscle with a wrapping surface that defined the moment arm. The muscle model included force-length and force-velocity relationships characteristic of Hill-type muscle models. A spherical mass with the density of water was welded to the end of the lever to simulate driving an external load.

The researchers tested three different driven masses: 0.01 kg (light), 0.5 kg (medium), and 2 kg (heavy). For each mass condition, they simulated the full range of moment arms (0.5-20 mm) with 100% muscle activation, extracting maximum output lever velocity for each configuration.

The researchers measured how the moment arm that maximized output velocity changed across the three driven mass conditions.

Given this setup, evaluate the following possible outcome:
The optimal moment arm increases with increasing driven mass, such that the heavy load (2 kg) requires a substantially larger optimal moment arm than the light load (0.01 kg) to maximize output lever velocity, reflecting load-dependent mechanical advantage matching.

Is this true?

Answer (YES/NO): YES